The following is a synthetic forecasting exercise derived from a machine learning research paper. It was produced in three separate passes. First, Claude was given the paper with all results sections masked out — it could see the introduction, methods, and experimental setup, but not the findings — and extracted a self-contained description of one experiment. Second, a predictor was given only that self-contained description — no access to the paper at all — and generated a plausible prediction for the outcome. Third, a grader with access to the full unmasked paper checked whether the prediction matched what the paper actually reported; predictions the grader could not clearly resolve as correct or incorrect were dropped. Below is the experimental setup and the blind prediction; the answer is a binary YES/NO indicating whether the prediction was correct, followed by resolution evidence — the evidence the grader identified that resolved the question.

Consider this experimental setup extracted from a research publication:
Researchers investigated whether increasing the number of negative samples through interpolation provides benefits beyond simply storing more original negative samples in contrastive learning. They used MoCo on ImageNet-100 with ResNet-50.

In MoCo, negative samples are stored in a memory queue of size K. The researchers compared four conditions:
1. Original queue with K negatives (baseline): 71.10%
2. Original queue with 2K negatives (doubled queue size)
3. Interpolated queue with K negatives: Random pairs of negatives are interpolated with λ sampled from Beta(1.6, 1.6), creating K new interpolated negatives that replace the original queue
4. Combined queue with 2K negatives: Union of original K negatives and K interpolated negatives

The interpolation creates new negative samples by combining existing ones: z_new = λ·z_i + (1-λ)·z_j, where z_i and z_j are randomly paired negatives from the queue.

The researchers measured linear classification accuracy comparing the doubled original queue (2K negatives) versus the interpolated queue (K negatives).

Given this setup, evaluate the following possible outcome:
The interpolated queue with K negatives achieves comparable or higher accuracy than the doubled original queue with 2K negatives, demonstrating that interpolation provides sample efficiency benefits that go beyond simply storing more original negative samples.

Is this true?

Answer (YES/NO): YES